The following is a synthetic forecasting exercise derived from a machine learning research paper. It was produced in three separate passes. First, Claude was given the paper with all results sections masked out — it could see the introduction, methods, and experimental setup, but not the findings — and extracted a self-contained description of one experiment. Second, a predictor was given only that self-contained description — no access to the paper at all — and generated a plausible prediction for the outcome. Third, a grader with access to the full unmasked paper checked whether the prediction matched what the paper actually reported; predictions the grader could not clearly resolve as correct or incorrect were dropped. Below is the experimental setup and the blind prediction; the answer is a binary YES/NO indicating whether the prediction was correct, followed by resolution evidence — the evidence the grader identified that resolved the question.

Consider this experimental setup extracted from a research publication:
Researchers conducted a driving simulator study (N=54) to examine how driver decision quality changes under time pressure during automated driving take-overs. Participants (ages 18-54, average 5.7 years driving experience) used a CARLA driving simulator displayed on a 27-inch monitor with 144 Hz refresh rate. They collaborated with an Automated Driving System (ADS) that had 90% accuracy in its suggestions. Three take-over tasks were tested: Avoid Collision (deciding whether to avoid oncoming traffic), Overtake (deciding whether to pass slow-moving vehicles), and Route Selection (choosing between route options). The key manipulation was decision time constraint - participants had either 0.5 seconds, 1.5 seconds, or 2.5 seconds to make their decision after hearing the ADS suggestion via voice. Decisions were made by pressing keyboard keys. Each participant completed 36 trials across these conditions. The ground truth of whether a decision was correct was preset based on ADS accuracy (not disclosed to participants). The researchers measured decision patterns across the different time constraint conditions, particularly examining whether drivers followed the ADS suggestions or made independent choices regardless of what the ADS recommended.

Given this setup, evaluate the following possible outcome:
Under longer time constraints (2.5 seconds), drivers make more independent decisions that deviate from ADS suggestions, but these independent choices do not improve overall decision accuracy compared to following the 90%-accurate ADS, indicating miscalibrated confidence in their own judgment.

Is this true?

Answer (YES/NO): NO